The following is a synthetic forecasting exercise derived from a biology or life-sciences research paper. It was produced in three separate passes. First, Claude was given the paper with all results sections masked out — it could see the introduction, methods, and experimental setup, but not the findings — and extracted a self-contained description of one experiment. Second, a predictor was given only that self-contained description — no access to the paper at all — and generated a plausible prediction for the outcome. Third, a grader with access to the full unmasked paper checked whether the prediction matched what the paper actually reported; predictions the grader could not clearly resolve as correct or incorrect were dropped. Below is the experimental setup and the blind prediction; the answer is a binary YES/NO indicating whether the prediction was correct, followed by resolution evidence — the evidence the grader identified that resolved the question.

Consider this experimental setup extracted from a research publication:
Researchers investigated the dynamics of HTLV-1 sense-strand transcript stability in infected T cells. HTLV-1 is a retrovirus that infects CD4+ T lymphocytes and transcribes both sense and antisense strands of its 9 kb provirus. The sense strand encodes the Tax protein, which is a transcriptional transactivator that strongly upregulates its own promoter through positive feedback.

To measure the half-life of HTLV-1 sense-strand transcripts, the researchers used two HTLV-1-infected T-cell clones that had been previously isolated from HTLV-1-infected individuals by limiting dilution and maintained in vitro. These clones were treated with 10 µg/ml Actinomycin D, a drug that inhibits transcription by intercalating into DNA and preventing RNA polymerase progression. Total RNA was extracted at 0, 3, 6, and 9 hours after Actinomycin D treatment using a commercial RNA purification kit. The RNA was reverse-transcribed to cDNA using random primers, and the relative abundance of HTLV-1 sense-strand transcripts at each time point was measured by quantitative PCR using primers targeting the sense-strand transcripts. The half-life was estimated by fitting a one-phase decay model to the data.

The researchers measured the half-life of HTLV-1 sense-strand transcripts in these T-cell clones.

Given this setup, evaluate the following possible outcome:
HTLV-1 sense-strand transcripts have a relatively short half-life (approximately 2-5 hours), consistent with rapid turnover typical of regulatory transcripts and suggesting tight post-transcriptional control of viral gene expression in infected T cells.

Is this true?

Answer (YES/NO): YES